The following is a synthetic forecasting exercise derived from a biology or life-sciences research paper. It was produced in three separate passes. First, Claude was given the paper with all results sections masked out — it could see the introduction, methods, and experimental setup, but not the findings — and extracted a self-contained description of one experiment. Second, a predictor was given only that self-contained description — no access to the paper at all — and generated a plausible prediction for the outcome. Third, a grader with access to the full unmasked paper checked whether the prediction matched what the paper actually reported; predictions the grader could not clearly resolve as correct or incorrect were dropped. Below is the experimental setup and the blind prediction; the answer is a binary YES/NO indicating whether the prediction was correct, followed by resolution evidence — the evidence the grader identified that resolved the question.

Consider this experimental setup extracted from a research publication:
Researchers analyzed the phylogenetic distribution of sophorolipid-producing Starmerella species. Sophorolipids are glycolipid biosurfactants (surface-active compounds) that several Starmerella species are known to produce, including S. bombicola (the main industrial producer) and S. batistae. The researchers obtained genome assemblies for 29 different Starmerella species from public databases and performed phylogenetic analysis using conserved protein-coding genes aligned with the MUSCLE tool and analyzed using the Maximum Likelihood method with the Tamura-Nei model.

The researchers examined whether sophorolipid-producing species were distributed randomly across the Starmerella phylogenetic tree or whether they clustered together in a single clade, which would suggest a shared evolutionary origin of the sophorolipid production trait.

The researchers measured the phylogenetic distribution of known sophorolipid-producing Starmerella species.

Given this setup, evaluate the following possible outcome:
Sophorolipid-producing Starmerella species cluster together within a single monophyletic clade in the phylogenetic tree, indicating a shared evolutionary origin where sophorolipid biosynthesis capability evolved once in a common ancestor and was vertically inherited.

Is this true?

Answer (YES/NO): YES